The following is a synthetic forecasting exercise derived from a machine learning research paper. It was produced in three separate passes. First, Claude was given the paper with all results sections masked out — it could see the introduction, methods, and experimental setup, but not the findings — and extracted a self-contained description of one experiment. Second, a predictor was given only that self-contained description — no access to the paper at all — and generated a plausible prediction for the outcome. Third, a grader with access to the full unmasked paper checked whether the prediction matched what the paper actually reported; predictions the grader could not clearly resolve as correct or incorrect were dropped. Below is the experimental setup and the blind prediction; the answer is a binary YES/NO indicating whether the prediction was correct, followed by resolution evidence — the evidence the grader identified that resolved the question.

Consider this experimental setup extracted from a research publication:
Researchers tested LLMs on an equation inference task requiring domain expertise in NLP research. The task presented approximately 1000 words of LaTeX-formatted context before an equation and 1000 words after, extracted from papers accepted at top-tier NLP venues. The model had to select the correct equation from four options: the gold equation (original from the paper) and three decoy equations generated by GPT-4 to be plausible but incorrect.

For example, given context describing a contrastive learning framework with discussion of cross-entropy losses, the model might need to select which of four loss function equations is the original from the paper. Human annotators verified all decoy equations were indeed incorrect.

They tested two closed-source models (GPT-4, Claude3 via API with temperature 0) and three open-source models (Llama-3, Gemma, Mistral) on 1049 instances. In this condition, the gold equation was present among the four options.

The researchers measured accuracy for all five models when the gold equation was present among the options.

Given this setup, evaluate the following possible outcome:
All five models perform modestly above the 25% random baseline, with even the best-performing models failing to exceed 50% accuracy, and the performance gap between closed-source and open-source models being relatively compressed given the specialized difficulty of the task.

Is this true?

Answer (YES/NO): NO